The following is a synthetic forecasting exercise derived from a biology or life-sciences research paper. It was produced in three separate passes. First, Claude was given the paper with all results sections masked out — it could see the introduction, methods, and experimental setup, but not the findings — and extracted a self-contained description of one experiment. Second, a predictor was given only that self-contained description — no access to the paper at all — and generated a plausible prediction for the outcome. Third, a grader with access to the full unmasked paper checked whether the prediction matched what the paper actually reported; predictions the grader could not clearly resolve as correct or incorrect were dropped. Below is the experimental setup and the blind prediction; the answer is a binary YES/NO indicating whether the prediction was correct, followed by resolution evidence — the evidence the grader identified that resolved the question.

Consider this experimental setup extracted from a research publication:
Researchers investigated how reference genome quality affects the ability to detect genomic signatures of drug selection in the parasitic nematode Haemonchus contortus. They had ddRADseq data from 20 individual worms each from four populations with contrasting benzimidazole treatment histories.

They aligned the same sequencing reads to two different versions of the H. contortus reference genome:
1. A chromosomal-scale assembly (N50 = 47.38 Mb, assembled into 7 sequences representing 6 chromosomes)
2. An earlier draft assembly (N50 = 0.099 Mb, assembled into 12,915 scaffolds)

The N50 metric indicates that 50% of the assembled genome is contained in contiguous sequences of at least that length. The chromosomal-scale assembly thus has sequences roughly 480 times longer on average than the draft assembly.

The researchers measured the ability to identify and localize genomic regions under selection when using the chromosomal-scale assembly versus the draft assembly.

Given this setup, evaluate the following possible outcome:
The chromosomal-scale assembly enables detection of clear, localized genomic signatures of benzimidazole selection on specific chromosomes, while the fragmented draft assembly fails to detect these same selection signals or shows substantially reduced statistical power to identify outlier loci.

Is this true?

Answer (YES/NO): NO